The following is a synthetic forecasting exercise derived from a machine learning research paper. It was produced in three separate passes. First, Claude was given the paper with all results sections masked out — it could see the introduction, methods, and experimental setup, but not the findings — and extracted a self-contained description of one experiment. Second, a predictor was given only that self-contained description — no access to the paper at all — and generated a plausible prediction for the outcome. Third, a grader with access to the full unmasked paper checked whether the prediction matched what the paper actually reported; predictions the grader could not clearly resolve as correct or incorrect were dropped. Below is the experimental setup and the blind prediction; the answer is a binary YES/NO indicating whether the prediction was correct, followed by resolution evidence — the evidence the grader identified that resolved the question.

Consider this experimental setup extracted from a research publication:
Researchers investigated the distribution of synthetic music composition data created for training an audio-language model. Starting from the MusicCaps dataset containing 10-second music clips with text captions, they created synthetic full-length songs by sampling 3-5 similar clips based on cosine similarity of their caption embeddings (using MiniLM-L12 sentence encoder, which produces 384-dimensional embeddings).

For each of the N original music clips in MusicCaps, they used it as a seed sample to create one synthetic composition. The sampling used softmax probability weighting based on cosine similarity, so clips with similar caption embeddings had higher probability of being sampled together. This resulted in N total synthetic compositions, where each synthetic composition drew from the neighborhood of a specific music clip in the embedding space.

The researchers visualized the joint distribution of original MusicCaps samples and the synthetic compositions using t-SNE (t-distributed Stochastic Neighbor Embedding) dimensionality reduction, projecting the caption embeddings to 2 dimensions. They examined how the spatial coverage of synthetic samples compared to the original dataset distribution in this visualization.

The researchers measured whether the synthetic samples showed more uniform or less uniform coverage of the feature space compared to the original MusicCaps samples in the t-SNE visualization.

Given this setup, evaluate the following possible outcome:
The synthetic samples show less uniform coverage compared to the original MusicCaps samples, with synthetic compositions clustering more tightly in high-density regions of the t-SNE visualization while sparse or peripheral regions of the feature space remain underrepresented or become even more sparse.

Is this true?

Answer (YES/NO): NO